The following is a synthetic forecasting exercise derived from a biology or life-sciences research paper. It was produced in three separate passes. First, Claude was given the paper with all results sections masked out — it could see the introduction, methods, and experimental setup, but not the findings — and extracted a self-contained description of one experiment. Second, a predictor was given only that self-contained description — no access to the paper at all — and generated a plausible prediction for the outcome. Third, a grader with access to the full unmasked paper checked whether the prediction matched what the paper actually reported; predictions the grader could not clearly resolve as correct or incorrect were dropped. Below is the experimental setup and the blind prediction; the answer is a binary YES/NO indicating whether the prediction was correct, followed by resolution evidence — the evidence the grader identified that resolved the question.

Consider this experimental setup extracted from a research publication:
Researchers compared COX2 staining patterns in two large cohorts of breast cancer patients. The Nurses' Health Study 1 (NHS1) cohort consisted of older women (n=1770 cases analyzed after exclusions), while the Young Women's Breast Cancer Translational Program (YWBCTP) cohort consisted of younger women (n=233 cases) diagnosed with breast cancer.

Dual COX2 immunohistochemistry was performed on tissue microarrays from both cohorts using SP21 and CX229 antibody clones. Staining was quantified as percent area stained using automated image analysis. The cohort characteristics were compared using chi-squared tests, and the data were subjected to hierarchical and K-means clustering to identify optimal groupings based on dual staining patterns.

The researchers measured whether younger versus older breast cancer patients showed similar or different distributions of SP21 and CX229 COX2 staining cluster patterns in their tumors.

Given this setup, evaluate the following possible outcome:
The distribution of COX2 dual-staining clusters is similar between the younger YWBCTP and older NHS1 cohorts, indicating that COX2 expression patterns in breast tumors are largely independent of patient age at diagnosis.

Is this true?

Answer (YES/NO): NO